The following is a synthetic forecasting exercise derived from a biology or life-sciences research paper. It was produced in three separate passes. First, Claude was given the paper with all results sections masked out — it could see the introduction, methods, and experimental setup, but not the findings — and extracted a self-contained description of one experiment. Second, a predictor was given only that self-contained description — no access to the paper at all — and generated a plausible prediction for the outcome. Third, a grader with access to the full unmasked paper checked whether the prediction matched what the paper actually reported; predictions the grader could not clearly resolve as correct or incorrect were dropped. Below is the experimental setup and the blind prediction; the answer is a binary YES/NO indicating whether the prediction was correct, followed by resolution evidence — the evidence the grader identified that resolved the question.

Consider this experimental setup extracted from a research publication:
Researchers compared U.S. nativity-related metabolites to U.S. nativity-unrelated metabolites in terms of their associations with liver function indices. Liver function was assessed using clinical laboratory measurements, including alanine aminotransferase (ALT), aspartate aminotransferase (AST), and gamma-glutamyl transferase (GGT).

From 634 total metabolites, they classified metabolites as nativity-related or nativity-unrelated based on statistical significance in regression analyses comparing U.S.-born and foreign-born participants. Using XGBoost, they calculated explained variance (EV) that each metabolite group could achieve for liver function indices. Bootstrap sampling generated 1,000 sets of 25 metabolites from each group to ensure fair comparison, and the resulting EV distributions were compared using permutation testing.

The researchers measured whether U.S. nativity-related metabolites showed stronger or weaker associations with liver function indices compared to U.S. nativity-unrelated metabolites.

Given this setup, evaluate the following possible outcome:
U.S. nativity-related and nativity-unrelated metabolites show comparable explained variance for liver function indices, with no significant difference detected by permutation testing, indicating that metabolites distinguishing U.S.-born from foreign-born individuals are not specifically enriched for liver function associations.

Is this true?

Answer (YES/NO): NO